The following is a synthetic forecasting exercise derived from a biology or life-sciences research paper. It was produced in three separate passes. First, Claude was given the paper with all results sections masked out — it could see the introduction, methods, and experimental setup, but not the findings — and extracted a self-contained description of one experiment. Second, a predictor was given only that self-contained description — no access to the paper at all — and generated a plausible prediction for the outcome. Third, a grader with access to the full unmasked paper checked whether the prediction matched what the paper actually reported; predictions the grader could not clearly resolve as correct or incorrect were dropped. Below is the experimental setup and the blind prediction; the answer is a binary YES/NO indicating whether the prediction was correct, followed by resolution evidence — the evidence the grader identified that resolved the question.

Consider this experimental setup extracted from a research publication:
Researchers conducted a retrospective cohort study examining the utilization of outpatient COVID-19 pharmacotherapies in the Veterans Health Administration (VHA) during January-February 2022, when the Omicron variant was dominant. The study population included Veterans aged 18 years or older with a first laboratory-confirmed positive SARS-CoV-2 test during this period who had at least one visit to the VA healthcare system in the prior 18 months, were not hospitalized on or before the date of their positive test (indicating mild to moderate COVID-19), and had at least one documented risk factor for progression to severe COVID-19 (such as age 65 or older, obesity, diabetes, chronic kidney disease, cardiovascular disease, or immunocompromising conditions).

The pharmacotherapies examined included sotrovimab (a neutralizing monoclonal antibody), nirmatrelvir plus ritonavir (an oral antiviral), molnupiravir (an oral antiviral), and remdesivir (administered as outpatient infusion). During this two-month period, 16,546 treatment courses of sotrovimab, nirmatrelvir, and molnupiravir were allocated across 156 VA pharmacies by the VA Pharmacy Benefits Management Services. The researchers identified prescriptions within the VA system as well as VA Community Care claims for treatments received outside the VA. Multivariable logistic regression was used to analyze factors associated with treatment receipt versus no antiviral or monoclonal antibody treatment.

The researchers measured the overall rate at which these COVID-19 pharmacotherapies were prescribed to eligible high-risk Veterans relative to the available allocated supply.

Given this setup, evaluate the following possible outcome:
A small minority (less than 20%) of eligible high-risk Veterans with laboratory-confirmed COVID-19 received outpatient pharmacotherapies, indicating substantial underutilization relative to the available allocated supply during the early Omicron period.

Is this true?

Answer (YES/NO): YES